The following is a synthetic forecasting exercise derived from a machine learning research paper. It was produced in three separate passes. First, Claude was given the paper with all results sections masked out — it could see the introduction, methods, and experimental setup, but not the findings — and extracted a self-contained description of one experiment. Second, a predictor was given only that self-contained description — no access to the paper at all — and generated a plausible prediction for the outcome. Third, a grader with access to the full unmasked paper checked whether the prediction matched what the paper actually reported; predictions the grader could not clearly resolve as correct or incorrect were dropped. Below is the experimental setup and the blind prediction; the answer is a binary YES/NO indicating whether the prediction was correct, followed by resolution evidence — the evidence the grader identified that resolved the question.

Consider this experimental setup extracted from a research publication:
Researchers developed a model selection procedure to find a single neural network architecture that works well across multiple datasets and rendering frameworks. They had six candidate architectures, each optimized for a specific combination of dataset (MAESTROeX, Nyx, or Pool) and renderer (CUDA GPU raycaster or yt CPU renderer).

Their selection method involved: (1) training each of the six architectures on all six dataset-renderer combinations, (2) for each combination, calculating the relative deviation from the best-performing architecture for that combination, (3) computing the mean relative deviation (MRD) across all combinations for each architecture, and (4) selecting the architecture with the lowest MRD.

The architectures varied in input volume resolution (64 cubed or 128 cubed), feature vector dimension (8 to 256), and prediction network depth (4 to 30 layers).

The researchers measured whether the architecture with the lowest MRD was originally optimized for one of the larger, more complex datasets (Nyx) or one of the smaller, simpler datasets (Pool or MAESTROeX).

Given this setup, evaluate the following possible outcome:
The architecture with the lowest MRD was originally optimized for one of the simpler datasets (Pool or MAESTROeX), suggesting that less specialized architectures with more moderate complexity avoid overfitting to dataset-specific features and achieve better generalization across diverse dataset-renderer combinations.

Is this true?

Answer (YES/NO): YES